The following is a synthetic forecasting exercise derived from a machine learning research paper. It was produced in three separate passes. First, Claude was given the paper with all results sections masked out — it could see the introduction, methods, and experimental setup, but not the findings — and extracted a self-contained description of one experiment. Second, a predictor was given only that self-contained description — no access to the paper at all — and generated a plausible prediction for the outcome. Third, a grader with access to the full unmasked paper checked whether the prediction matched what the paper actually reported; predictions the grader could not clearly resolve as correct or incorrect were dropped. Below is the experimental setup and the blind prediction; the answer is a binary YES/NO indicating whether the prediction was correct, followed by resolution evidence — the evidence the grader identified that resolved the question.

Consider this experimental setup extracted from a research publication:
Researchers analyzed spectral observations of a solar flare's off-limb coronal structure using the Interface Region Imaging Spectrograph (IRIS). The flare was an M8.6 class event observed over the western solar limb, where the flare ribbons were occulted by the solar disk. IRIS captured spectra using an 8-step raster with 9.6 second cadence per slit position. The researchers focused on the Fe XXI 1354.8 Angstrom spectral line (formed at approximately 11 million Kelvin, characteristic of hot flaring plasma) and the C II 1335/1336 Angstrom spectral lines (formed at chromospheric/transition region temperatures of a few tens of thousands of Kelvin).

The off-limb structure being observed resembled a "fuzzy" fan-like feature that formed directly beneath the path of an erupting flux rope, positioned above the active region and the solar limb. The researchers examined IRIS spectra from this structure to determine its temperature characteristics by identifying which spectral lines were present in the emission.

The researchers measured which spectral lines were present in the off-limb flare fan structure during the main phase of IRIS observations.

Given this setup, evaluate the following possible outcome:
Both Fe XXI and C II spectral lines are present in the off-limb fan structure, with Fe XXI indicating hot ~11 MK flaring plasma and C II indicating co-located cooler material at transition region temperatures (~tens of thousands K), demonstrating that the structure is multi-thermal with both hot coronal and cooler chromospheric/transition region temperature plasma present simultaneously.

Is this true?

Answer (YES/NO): NO